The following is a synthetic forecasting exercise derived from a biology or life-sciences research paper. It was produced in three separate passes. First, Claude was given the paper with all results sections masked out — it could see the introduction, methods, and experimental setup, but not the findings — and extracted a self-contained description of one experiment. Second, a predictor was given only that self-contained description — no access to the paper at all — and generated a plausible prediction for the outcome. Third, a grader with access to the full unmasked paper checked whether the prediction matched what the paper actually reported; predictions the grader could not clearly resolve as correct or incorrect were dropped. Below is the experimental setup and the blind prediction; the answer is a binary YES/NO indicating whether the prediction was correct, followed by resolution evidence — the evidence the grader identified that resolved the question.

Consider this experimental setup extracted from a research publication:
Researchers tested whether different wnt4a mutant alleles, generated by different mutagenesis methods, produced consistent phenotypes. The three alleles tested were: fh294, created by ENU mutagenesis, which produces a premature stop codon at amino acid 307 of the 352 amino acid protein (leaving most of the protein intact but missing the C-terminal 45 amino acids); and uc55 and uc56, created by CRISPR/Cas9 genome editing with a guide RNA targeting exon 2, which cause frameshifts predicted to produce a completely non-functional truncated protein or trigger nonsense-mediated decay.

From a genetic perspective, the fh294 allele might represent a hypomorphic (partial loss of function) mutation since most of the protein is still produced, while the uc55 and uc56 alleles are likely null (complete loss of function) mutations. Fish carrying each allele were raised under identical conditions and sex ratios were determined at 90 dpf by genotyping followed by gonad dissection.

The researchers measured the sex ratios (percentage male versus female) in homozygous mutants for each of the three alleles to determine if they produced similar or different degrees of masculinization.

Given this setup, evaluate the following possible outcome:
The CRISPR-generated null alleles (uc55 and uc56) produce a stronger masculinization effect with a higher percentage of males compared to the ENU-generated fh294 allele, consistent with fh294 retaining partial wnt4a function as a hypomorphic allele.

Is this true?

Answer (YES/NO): NO